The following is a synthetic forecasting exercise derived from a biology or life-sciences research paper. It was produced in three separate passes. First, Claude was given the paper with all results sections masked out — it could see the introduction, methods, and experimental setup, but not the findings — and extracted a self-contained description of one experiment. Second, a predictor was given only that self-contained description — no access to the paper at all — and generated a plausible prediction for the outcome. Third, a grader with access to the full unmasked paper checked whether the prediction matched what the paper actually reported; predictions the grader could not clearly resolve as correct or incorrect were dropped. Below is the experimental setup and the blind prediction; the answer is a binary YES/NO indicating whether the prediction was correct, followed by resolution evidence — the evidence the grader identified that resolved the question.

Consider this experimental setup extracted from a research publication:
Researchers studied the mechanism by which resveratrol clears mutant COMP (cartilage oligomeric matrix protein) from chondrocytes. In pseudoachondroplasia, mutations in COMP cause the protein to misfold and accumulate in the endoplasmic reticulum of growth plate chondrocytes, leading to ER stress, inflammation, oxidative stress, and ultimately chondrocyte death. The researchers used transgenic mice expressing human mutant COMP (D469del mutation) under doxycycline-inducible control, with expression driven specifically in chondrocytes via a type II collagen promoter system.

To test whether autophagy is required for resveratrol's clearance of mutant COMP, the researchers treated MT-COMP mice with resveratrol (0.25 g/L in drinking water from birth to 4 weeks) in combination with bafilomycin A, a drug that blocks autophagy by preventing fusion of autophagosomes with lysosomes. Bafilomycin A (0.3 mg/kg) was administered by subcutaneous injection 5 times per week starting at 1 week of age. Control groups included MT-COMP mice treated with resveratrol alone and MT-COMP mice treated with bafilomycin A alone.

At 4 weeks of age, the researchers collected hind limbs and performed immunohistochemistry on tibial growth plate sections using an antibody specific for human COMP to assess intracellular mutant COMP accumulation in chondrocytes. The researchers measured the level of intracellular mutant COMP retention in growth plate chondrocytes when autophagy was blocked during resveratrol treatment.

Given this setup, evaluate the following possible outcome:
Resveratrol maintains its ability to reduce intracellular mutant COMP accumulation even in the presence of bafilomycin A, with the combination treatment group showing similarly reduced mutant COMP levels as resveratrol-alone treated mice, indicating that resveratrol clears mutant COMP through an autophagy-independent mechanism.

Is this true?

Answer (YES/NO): NO